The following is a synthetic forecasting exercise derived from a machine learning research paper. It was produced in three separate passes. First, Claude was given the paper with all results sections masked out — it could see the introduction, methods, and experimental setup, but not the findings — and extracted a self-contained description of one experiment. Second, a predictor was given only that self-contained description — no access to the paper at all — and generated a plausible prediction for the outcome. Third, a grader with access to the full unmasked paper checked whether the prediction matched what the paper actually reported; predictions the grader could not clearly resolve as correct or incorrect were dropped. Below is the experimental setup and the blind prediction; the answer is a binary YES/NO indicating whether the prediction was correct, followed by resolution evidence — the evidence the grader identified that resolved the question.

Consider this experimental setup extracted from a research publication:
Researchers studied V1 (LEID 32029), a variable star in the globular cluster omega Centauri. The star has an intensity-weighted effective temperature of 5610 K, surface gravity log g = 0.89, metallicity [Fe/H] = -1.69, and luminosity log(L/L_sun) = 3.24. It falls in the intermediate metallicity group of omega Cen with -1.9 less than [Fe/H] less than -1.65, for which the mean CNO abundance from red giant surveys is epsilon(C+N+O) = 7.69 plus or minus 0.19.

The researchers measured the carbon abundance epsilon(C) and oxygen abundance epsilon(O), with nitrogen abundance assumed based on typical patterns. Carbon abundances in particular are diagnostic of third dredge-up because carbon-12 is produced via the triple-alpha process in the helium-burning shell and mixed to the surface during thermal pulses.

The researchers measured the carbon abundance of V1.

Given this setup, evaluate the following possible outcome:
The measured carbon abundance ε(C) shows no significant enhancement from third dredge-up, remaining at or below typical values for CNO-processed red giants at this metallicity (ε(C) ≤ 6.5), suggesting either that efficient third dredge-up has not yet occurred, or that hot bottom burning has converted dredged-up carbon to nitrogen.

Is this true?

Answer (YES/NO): NO